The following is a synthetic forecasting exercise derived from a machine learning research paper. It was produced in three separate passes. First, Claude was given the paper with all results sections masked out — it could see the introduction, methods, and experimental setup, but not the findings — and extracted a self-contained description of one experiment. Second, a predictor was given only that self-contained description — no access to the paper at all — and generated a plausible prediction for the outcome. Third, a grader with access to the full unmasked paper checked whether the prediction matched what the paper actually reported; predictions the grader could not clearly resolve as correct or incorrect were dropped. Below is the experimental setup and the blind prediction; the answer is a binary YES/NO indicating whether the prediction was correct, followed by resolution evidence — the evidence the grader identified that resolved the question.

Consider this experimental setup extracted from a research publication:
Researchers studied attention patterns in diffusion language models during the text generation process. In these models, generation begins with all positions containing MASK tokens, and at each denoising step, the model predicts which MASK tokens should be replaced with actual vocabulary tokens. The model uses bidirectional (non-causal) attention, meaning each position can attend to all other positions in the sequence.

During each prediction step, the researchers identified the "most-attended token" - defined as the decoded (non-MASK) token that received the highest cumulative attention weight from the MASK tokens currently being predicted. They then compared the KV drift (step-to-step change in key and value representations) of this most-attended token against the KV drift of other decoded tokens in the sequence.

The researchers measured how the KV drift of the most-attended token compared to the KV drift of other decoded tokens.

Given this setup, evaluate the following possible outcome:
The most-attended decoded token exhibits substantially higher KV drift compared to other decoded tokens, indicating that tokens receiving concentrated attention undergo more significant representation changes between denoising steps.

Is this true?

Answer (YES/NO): NO